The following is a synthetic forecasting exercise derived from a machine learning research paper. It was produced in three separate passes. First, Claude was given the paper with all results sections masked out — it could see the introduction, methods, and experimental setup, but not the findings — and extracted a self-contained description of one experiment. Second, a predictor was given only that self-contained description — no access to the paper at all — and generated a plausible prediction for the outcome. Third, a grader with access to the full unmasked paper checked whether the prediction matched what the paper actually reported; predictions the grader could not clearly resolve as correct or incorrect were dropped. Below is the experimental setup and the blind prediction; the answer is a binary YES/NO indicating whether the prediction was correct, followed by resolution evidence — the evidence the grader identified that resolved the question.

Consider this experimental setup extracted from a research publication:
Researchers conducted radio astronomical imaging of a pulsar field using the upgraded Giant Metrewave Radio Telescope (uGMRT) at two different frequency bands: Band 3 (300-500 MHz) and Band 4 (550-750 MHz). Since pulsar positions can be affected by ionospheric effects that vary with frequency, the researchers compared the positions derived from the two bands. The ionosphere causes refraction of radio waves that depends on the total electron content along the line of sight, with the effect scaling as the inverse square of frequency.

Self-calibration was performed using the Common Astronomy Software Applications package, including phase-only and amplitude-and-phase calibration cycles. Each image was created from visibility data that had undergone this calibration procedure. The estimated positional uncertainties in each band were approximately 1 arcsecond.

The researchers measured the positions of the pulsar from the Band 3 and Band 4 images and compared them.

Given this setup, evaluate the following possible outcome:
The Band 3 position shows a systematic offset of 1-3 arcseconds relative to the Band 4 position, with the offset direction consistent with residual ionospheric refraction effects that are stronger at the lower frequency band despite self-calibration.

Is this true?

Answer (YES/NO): NO